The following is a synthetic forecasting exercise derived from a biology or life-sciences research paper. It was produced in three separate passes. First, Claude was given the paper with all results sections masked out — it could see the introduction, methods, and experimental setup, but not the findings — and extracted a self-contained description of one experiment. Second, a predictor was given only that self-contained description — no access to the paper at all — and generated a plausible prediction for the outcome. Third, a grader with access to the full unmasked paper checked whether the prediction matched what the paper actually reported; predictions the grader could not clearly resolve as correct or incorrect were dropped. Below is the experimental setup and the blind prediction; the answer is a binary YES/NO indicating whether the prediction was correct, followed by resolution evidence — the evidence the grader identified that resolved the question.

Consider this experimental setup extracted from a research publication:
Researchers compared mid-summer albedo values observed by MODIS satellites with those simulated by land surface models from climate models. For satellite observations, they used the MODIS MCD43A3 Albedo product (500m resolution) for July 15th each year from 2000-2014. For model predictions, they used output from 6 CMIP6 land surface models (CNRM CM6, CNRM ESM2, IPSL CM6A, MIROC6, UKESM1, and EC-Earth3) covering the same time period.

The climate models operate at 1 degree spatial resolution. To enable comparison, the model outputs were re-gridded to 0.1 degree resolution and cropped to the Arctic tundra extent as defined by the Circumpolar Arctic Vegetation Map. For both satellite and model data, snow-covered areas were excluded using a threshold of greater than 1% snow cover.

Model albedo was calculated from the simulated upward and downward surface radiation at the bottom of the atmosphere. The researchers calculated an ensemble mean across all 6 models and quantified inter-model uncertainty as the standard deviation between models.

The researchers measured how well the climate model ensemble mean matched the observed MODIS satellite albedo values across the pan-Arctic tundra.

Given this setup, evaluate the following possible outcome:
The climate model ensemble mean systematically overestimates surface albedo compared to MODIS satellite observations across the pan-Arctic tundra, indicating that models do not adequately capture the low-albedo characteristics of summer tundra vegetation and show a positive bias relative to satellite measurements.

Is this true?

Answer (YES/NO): NO